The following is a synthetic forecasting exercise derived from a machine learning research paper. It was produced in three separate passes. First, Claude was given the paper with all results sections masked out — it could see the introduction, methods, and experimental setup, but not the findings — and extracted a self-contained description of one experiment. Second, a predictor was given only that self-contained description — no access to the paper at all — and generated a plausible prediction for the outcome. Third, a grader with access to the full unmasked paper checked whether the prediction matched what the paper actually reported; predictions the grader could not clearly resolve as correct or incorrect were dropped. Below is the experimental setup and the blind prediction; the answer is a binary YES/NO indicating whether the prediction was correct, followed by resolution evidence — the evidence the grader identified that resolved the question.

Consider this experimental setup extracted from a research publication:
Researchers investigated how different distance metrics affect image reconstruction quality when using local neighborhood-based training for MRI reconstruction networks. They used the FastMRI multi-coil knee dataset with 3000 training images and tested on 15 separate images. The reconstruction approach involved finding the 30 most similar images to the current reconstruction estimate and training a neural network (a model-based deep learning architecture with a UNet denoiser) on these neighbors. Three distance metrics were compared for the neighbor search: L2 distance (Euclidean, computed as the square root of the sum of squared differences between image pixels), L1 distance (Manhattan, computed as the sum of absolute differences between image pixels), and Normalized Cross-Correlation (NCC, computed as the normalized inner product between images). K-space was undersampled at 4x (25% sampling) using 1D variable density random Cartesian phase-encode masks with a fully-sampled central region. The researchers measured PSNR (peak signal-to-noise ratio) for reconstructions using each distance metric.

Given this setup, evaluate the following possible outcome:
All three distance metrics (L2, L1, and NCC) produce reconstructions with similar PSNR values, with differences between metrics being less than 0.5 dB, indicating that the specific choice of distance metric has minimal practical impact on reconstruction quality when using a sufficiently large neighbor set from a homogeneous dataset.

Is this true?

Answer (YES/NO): YES